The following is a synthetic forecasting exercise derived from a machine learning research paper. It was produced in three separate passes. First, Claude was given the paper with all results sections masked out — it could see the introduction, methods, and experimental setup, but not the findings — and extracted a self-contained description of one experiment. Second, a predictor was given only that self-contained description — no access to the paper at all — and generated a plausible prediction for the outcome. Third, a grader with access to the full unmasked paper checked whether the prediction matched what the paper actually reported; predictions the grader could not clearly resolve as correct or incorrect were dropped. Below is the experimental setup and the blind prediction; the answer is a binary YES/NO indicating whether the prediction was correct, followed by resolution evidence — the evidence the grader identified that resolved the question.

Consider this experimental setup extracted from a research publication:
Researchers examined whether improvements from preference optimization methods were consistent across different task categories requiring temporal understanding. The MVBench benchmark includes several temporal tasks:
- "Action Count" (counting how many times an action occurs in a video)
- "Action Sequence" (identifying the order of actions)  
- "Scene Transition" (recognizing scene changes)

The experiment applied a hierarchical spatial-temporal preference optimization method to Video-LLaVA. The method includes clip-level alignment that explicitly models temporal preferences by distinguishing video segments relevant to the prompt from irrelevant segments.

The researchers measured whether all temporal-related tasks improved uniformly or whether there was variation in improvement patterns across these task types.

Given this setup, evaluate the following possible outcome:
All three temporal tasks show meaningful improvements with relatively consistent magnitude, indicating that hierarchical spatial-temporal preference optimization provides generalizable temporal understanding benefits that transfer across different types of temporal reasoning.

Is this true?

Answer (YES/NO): NO